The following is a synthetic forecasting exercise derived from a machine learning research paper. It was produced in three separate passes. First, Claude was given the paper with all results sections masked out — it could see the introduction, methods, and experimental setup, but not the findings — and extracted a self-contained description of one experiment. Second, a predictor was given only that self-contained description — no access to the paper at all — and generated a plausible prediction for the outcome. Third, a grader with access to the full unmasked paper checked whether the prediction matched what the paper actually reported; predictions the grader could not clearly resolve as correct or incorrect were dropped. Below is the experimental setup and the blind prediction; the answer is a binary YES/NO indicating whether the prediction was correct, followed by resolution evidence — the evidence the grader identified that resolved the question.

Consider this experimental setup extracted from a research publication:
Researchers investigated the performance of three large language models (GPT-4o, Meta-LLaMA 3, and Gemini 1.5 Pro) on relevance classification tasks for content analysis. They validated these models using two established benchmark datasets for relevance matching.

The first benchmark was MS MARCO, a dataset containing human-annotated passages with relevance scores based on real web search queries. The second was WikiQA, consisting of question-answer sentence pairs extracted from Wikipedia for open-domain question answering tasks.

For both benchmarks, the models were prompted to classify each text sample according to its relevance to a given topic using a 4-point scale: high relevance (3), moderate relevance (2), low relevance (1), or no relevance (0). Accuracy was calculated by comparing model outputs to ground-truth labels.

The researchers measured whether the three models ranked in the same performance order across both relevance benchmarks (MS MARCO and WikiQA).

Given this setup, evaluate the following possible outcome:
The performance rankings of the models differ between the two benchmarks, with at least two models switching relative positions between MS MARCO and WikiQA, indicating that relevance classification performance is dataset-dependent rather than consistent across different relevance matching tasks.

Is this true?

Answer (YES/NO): YES